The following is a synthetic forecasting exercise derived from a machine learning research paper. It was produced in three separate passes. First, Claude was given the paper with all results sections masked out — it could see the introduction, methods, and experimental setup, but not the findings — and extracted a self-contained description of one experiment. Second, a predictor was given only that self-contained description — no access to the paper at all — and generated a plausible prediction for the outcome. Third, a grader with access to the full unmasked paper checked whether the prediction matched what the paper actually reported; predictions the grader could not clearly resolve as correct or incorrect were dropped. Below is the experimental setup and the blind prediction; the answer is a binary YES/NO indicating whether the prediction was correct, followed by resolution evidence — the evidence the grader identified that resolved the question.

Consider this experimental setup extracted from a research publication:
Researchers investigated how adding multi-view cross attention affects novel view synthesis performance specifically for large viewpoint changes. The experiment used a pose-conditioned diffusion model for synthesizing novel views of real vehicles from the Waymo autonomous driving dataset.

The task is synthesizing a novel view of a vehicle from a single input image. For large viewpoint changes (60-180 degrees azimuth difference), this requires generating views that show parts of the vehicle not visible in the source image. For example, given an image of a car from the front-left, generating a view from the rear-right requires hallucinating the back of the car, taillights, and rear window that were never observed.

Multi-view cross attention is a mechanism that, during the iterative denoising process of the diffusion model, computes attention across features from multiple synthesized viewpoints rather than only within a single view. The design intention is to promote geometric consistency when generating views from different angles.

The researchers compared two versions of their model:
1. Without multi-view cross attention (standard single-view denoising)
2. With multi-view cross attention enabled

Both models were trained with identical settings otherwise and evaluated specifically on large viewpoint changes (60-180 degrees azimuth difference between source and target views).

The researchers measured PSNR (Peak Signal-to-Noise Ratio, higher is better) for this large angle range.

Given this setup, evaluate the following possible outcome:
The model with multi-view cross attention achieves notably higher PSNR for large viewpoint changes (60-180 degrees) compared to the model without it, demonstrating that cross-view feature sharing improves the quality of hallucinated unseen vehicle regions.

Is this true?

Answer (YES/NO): NO